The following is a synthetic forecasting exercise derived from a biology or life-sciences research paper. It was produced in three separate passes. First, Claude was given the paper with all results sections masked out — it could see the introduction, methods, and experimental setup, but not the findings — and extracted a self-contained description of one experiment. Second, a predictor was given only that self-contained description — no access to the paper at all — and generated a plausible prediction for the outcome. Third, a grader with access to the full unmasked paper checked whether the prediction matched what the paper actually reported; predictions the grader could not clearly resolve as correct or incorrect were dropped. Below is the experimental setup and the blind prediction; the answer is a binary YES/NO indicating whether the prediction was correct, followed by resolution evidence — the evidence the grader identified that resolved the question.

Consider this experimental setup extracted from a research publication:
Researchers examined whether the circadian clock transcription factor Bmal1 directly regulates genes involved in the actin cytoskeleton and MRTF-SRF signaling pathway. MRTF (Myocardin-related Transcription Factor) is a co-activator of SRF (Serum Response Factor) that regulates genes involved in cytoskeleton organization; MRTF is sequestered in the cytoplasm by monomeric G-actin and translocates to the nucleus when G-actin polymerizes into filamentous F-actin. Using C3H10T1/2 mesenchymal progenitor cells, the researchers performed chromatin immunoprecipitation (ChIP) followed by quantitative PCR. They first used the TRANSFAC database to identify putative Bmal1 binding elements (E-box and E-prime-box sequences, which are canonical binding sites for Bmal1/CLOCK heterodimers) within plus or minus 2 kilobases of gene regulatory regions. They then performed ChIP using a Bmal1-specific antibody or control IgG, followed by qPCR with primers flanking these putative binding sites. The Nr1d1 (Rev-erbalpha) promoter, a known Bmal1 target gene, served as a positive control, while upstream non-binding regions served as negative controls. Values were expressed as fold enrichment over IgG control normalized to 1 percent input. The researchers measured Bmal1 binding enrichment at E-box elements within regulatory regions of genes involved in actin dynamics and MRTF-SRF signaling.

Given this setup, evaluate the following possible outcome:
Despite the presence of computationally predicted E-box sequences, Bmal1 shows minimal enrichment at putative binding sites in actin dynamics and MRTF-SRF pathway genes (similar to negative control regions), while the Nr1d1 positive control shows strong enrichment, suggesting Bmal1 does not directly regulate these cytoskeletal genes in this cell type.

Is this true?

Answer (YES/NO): NO